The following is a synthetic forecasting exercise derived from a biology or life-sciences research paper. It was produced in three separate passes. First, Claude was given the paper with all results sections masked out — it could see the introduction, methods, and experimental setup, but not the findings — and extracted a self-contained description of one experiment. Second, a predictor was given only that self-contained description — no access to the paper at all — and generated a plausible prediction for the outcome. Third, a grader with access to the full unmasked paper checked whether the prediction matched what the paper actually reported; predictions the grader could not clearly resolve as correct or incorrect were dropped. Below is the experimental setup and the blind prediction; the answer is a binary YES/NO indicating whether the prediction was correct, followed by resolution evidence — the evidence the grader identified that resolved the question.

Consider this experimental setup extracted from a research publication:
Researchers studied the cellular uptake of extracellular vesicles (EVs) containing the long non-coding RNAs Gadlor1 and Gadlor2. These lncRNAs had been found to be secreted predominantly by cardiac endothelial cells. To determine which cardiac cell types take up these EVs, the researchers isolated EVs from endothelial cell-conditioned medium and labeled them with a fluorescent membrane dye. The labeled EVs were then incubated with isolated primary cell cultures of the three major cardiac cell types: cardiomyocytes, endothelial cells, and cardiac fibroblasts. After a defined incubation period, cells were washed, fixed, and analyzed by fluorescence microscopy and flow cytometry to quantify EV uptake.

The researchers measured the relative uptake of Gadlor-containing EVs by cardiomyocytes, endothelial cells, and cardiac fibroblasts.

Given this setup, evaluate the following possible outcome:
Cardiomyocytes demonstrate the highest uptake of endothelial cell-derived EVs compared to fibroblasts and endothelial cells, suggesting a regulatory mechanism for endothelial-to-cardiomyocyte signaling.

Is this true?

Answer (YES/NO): YES